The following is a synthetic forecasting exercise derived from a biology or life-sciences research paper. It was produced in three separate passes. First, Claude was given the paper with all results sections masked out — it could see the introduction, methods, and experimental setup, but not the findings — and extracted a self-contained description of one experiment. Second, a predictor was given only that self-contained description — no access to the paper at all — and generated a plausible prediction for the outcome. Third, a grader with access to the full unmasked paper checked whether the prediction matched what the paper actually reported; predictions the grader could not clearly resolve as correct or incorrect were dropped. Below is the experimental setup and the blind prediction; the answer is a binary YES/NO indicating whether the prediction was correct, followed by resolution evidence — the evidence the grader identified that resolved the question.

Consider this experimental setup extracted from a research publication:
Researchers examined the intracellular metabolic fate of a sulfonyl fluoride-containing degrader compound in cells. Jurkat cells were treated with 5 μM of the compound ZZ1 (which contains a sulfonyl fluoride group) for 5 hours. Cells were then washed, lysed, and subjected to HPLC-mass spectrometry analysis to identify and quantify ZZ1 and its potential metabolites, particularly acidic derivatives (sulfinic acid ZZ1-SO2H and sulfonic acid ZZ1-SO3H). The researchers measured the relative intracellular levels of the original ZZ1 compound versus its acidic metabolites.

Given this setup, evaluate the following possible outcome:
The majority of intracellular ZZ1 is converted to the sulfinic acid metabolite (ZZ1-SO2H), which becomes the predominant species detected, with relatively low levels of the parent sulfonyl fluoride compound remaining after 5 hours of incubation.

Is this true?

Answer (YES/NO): YES